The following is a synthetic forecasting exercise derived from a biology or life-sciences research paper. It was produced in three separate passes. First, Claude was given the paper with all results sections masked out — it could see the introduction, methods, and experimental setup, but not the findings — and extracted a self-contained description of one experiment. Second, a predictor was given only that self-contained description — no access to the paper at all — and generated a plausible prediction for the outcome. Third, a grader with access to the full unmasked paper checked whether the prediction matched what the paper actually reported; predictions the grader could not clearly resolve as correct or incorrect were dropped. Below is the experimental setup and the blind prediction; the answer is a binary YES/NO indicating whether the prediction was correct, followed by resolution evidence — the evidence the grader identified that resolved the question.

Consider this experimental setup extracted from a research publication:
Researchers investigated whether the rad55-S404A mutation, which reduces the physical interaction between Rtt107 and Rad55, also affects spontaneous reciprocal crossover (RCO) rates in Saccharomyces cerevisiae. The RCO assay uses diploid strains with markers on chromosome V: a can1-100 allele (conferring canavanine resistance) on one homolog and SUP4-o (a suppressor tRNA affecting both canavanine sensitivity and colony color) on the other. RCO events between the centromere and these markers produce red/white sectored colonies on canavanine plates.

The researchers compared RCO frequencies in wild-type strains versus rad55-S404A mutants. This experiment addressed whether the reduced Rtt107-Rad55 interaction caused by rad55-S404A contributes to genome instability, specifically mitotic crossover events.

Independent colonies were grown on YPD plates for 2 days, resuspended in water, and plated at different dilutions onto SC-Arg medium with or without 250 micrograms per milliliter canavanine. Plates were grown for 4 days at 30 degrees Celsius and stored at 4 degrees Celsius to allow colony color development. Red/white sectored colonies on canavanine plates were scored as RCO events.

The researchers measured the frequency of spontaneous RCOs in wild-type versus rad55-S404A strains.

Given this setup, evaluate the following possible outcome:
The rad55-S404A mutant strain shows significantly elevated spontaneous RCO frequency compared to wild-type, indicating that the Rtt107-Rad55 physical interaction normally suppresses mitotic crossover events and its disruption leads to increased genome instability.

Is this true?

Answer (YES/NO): YES